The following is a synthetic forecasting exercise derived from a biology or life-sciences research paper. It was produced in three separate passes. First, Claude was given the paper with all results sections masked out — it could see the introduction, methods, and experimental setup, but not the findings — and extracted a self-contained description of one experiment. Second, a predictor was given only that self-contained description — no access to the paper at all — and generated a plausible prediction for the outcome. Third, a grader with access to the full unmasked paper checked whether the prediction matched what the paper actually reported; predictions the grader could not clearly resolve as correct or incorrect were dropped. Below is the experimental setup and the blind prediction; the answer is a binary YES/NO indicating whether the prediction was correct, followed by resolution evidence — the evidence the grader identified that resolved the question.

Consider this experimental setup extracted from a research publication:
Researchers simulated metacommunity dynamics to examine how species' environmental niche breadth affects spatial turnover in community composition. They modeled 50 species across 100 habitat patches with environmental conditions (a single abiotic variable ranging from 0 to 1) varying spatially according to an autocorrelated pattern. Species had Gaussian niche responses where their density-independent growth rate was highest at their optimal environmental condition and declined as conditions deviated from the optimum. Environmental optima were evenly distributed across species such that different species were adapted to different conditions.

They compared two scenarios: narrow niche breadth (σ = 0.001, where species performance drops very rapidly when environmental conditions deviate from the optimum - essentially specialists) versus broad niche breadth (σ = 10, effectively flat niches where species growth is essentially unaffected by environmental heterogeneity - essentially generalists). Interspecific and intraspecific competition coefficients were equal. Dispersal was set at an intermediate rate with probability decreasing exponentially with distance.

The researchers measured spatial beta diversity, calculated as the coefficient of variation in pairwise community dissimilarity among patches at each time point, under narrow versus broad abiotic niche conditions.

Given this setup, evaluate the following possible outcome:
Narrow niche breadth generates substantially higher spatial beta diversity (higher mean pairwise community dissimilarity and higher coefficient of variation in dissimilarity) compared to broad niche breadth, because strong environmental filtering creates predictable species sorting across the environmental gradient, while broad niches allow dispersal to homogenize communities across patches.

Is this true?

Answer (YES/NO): YES